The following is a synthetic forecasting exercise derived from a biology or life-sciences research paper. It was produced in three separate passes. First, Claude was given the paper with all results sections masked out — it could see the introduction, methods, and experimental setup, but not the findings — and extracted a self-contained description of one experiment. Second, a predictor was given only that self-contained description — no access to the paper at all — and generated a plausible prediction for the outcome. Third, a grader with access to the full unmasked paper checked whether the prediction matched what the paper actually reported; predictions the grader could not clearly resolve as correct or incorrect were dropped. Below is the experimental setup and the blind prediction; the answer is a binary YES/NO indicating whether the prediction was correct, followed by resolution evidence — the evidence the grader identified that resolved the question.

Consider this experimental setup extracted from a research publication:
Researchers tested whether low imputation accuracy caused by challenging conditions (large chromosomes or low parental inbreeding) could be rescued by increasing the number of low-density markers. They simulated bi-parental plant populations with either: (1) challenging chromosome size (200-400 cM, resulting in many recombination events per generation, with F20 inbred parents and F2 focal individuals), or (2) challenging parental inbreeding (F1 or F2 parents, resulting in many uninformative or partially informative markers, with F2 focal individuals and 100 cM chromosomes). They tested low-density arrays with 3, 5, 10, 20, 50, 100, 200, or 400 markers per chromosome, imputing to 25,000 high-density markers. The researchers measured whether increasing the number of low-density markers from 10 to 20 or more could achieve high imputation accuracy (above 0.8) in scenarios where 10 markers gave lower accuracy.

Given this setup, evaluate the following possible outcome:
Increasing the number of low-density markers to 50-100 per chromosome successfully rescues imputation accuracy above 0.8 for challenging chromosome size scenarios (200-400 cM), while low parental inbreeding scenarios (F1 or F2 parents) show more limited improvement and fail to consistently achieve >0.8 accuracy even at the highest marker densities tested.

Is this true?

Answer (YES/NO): NO